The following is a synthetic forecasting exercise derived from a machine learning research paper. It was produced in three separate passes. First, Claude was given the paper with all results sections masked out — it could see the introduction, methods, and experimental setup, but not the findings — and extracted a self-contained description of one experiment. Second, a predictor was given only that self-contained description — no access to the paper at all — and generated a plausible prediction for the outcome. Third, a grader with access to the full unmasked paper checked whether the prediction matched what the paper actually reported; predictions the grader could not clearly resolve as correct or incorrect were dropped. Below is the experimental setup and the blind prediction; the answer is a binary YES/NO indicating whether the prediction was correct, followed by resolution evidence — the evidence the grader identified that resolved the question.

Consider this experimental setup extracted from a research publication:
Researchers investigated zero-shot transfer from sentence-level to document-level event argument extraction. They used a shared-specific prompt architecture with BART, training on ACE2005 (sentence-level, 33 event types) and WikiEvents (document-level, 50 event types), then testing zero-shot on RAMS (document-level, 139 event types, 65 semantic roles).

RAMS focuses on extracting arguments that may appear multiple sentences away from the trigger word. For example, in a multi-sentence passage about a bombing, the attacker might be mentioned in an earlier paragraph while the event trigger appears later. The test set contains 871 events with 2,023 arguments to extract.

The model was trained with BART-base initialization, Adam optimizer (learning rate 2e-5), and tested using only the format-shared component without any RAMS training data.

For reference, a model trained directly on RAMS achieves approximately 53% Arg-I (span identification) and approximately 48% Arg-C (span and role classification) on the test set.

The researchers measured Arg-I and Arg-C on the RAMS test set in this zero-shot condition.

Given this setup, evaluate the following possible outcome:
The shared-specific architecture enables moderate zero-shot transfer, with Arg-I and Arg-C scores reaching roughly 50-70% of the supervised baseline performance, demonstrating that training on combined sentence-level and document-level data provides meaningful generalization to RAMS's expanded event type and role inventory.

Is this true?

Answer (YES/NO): NO